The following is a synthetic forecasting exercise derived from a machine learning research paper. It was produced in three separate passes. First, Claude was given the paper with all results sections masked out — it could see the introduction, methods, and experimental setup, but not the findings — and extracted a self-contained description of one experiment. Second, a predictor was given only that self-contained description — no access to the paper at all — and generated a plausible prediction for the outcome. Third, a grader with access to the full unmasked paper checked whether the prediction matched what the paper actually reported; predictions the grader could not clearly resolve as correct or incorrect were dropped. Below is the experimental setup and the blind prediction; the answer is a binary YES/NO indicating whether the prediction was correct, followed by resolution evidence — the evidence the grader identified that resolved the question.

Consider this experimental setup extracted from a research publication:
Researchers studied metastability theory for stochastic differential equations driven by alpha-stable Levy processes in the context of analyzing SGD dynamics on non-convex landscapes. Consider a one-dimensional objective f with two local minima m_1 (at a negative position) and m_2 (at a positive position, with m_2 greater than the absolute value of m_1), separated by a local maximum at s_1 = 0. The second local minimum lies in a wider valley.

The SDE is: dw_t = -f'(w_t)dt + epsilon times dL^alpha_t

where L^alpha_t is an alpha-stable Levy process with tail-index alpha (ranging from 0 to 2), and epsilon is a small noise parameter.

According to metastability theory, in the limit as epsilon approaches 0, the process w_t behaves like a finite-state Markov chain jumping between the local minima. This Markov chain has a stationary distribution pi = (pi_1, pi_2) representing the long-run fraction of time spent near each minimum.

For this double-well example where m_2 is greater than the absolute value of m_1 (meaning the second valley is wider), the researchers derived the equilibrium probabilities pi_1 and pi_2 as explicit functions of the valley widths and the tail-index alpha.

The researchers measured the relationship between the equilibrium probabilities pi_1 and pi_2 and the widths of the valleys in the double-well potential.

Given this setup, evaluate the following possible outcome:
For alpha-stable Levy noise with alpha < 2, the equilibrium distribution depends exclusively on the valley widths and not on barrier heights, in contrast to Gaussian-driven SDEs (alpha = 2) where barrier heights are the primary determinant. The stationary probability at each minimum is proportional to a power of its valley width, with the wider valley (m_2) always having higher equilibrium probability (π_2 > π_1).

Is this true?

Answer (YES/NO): YES